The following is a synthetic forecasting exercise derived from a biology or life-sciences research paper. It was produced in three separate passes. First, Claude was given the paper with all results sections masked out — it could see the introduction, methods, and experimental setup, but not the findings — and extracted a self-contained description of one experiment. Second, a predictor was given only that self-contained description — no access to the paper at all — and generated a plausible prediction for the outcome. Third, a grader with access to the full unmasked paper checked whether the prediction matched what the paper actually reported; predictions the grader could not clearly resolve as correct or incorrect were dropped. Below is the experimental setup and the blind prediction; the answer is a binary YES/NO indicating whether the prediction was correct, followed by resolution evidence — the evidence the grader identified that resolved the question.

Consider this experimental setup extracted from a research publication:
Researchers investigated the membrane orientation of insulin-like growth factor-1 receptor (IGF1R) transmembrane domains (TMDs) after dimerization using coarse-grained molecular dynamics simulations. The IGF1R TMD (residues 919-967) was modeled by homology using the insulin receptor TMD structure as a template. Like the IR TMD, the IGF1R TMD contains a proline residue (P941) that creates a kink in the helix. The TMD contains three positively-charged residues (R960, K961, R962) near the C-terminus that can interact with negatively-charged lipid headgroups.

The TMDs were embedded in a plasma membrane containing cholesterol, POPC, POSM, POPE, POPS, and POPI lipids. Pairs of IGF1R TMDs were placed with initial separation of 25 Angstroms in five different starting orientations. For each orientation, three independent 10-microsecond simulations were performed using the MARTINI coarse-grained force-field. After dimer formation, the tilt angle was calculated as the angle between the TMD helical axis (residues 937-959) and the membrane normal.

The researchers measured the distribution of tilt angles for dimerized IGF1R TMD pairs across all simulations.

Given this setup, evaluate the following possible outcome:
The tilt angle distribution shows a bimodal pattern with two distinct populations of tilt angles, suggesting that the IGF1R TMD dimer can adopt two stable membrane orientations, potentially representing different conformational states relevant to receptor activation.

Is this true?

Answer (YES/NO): NO